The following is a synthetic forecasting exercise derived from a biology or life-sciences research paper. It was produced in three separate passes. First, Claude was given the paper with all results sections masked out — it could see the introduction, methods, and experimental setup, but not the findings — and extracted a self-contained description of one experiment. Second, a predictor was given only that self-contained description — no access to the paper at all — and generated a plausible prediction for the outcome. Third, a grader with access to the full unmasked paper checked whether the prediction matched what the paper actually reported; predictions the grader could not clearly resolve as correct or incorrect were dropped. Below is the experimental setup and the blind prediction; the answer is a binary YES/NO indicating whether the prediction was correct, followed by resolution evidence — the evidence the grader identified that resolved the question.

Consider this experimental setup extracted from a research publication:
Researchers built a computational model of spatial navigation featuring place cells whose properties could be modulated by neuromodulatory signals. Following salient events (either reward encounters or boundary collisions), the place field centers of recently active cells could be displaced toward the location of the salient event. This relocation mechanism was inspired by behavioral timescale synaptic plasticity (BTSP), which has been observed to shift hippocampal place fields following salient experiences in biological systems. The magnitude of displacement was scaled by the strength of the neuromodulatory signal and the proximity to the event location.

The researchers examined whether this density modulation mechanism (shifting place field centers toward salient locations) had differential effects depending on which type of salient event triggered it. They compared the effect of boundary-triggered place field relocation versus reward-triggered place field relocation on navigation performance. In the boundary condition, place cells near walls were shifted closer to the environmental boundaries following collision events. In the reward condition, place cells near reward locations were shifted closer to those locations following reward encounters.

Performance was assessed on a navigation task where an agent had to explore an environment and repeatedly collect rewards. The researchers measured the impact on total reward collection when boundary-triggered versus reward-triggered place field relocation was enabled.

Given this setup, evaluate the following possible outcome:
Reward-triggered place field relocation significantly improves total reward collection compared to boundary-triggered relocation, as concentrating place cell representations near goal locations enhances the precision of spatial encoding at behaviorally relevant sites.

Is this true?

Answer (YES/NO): NO